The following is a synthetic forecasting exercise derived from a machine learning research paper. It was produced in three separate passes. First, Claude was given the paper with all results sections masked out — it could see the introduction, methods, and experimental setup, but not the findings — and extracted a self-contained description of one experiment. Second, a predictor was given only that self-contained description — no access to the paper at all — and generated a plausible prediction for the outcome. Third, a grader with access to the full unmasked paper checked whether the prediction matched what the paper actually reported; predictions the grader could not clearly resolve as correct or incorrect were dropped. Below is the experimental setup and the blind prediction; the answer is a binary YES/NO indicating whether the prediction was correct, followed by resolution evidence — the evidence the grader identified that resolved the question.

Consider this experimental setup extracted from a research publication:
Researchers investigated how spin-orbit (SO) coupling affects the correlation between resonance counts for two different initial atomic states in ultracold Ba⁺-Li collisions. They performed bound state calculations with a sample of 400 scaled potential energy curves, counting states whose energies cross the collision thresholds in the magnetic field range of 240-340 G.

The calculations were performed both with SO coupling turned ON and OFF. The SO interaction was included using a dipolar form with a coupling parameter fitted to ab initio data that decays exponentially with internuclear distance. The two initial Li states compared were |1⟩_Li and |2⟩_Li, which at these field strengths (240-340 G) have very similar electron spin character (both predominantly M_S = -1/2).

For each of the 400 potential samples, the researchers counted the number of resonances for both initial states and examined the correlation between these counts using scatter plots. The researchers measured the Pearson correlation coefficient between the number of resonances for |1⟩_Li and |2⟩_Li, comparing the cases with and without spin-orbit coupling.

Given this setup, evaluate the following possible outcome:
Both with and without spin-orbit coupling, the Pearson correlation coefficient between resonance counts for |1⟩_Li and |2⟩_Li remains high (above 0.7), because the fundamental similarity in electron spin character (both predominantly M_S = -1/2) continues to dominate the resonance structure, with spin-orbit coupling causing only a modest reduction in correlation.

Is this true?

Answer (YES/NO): NO